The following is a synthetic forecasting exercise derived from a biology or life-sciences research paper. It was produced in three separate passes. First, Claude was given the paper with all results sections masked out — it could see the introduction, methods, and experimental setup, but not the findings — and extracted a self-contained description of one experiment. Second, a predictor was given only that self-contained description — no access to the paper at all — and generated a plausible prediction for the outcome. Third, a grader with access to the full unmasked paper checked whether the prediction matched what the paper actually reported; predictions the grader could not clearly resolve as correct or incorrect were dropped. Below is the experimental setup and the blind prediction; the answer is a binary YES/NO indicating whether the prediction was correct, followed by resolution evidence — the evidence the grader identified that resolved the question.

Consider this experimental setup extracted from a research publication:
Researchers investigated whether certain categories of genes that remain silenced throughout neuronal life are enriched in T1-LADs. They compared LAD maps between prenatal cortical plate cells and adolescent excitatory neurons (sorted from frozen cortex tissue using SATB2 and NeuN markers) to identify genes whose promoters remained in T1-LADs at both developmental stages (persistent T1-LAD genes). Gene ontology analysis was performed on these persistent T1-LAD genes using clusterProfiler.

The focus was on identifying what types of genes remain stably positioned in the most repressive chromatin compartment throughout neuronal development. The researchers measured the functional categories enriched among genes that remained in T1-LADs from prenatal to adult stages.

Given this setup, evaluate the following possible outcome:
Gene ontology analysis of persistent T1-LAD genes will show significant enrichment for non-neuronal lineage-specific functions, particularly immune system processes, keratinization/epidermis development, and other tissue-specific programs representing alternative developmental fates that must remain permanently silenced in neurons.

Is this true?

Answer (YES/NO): NO